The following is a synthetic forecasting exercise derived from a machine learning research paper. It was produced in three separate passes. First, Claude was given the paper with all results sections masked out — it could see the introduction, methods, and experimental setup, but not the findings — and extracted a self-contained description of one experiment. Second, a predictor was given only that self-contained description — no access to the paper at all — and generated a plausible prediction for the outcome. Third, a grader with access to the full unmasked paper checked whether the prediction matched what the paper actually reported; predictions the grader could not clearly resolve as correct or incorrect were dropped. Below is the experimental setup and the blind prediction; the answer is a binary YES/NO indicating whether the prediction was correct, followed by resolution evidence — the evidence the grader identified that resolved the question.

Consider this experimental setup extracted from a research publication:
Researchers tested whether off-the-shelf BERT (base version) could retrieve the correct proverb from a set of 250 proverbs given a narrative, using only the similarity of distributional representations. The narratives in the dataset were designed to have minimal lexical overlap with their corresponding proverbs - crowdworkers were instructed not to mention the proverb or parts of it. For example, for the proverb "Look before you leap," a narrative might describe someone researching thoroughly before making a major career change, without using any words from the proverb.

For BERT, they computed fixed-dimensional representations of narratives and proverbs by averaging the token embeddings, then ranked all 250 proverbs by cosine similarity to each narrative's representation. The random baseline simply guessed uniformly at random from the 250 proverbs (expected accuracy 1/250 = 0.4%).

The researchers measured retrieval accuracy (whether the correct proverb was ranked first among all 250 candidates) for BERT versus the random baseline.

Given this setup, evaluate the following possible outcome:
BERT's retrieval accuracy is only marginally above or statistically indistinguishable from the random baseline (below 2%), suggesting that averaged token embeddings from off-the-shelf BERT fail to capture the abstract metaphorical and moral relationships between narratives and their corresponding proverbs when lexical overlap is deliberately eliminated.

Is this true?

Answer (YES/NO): YES